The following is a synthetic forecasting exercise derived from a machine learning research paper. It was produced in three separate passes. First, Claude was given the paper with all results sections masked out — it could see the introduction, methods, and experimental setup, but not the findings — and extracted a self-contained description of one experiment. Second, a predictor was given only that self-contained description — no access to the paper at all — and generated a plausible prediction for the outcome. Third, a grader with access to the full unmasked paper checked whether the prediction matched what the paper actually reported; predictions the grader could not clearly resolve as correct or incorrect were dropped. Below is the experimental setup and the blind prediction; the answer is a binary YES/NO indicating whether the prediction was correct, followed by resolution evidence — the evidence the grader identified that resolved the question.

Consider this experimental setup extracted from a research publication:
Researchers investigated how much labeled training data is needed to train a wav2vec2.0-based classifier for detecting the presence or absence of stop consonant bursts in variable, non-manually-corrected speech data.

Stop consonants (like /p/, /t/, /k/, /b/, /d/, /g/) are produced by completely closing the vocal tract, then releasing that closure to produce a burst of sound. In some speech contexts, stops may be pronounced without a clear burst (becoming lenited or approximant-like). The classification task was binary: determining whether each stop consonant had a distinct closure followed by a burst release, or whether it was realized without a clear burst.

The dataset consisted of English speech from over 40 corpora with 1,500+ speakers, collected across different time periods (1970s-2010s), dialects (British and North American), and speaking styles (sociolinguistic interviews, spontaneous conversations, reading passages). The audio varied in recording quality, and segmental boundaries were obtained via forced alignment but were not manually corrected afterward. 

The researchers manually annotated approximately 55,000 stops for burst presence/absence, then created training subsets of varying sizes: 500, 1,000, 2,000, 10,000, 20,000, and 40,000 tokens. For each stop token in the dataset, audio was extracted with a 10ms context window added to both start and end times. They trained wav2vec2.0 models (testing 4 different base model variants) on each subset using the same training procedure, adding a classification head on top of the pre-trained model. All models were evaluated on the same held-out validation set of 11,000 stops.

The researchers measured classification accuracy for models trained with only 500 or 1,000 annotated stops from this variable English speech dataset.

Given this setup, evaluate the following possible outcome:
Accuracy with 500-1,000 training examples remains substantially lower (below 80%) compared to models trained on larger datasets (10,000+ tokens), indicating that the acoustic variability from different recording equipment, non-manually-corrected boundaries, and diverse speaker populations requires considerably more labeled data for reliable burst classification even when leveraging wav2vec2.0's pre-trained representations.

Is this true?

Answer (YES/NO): YES